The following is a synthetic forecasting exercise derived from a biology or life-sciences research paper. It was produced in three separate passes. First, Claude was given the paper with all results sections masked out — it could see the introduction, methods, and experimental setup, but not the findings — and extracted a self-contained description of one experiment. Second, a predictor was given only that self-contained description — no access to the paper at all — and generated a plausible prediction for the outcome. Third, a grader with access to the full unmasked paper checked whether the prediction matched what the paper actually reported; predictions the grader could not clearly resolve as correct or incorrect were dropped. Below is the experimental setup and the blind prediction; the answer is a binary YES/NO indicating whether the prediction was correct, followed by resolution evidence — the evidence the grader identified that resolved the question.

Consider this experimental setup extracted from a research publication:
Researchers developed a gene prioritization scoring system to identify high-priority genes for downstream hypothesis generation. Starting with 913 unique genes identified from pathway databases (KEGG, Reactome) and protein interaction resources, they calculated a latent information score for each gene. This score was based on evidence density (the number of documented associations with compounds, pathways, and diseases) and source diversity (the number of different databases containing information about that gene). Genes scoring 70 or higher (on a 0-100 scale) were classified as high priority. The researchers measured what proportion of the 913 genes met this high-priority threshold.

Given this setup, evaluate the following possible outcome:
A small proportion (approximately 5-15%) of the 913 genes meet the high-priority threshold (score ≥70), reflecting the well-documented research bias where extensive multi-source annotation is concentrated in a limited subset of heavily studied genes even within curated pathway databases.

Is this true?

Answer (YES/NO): YES